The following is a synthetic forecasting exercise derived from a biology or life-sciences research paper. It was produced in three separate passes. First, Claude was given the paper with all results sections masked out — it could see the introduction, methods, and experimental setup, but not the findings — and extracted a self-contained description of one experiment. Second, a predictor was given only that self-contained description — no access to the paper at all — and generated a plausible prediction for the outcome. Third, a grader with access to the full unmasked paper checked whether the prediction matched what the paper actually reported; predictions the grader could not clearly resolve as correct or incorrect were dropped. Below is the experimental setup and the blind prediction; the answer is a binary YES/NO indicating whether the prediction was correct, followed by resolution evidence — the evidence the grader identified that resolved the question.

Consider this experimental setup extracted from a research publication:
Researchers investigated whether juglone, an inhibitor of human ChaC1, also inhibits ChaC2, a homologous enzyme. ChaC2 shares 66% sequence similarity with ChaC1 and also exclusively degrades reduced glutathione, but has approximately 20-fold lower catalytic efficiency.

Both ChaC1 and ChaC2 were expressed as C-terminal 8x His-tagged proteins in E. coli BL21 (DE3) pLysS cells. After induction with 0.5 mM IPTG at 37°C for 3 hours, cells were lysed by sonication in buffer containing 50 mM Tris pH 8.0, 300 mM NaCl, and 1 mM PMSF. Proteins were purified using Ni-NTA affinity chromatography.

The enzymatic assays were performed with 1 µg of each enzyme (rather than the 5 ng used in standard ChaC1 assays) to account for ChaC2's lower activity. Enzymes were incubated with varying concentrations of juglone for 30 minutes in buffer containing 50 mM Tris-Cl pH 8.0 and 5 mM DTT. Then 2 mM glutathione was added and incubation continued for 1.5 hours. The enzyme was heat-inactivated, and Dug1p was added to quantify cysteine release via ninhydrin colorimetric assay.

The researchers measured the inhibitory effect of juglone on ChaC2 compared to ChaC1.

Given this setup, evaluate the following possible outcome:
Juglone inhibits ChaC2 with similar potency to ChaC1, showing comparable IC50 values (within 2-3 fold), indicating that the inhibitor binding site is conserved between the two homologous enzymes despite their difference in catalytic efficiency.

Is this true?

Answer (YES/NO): YES